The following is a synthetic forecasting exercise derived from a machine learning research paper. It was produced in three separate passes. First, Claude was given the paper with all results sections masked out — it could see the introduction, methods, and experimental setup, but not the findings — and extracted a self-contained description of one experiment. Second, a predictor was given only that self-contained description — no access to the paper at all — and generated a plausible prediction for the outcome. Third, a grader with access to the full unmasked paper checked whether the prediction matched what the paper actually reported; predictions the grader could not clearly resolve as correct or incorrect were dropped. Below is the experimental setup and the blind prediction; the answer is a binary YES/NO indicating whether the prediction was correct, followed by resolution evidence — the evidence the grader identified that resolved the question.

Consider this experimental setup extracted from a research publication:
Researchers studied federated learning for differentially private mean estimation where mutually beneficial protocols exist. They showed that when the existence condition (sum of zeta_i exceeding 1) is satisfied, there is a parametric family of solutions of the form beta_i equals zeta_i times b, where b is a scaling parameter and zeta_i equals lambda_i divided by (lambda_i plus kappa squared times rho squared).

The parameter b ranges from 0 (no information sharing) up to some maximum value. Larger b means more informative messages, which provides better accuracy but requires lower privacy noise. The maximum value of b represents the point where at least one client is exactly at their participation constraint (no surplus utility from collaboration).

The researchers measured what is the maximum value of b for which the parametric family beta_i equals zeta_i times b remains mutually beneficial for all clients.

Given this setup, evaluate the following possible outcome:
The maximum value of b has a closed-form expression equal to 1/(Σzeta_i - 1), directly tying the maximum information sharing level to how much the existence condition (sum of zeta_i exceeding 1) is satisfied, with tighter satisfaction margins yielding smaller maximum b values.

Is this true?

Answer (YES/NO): NO